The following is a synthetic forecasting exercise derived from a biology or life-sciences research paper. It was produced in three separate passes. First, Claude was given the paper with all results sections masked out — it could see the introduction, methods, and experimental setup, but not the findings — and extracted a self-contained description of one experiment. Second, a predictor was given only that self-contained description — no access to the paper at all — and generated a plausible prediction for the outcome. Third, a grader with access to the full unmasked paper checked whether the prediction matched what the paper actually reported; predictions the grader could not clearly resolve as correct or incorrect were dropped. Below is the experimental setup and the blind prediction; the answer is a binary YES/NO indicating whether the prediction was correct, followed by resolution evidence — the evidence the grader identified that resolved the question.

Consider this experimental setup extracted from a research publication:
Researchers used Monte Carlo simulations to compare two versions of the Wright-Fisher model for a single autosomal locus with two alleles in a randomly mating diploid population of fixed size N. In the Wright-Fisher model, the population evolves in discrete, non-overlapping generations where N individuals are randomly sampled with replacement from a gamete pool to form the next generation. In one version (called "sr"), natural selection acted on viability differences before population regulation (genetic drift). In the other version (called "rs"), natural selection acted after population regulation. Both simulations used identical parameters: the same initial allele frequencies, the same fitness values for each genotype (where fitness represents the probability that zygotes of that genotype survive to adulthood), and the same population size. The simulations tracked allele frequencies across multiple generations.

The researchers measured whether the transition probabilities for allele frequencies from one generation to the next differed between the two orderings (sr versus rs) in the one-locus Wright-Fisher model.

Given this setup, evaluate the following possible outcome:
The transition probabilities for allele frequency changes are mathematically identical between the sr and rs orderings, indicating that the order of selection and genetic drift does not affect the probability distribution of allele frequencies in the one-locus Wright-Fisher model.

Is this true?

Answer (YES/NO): YES